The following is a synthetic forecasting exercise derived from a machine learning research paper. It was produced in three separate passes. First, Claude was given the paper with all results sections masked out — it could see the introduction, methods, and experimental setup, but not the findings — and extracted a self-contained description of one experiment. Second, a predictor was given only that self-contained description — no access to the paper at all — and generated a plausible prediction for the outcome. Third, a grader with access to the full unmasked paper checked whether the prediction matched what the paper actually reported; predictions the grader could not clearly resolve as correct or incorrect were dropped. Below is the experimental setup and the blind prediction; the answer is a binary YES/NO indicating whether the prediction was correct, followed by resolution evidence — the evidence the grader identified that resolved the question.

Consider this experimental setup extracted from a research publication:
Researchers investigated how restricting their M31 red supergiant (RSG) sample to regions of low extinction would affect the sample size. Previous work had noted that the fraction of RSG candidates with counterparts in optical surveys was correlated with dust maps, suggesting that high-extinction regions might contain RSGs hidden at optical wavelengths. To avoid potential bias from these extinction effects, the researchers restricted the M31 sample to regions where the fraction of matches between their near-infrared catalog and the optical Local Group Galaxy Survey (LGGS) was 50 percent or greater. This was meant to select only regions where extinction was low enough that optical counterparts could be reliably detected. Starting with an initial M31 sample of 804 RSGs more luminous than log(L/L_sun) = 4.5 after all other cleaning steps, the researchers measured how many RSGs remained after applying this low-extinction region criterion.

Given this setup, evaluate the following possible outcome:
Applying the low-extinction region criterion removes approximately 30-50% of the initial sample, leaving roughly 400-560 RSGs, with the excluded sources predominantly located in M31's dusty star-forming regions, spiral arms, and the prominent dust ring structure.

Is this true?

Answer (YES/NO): YES